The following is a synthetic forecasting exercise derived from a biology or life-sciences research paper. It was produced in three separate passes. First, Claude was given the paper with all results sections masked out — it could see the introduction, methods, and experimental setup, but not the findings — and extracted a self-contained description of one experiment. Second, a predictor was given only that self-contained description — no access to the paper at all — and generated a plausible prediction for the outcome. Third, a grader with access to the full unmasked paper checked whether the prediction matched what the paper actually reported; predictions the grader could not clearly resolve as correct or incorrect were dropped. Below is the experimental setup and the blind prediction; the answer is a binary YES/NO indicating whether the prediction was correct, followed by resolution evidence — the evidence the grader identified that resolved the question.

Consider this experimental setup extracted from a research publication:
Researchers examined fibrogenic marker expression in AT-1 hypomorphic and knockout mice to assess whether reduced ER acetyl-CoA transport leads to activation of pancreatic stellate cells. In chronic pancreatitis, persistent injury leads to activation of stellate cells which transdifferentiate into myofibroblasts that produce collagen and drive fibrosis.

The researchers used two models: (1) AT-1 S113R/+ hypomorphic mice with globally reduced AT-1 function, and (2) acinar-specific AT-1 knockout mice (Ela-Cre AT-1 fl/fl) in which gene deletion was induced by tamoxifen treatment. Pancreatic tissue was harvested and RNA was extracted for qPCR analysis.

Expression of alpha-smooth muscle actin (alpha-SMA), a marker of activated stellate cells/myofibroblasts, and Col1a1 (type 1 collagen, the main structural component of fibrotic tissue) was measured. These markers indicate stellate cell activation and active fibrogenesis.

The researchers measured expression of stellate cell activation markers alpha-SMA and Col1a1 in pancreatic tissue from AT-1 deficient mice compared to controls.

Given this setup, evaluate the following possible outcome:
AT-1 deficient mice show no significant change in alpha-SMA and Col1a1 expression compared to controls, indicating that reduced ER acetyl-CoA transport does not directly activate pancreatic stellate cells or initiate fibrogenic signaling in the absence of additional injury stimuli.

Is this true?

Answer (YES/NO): NO